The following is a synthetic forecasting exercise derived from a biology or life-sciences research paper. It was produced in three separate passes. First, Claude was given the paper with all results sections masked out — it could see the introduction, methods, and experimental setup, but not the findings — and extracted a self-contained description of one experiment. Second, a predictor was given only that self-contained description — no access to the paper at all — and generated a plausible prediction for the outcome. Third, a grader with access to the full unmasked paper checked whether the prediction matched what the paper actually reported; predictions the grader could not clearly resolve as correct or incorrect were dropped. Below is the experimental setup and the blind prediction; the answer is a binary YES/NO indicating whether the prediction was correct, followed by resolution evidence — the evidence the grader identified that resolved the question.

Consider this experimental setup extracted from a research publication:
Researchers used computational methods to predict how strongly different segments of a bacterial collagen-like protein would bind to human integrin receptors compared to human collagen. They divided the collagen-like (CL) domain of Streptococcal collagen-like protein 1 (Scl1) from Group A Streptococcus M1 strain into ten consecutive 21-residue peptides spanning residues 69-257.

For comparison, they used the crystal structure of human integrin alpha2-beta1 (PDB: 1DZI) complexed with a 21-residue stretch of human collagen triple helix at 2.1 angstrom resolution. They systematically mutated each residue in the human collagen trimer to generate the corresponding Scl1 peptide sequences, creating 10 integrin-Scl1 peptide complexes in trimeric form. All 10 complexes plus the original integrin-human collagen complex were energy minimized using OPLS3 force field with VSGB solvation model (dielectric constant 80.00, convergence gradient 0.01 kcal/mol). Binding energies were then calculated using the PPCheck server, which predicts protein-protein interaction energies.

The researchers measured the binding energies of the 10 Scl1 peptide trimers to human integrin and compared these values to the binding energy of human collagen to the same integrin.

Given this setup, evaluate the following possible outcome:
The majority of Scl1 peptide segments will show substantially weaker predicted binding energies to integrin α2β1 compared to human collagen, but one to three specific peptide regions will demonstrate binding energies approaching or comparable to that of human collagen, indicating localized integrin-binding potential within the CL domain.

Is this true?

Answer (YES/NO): NO